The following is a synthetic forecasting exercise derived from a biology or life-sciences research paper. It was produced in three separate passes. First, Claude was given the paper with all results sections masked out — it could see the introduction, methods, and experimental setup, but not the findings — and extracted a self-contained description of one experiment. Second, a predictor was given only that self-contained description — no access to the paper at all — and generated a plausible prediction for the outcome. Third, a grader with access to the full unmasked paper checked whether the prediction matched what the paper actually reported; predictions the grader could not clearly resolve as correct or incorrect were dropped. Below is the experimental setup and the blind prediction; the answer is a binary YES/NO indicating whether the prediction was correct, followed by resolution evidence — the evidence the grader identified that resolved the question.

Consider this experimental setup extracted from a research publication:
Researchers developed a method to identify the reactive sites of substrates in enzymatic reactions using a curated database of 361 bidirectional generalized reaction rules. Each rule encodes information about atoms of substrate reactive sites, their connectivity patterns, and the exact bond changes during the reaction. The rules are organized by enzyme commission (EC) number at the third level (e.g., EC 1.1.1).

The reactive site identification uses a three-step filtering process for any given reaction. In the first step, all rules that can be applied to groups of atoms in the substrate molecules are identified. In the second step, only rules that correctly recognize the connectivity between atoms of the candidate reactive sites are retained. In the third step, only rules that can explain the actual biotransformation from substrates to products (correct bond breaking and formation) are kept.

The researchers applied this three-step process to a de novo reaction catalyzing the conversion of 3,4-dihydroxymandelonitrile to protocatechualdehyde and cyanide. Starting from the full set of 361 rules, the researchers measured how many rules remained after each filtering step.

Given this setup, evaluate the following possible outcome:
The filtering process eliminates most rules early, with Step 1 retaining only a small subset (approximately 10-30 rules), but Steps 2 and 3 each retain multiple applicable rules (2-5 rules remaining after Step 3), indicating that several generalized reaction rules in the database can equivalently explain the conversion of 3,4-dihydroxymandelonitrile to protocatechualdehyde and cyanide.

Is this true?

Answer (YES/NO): NO